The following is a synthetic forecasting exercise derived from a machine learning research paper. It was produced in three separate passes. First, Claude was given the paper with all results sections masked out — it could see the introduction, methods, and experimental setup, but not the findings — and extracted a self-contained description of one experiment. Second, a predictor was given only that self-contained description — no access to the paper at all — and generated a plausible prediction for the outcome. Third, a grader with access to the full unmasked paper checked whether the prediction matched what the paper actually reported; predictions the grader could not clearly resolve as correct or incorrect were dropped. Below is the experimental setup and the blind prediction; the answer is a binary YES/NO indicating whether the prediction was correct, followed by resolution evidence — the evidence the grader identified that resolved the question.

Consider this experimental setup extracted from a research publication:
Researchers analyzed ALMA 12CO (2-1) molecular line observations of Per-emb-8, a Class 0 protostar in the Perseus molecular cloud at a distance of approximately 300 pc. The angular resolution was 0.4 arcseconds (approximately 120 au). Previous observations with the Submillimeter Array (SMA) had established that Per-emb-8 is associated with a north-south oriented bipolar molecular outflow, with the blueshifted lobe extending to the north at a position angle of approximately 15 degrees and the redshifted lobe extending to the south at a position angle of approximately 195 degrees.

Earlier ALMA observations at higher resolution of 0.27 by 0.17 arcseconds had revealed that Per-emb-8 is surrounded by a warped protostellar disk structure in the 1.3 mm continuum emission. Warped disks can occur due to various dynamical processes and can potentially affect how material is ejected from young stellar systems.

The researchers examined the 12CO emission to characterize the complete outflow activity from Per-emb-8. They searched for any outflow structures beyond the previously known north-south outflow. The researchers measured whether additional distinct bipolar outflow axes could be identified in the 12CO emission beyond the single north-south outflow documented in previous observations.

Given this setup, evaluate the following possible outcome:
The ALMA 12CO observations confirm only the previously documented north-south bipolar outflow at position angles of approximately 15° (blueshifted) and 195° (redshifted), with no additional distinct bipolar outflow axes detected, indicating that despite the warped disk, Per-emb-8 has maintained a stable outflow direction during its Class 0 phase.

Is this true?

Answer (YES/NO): NO